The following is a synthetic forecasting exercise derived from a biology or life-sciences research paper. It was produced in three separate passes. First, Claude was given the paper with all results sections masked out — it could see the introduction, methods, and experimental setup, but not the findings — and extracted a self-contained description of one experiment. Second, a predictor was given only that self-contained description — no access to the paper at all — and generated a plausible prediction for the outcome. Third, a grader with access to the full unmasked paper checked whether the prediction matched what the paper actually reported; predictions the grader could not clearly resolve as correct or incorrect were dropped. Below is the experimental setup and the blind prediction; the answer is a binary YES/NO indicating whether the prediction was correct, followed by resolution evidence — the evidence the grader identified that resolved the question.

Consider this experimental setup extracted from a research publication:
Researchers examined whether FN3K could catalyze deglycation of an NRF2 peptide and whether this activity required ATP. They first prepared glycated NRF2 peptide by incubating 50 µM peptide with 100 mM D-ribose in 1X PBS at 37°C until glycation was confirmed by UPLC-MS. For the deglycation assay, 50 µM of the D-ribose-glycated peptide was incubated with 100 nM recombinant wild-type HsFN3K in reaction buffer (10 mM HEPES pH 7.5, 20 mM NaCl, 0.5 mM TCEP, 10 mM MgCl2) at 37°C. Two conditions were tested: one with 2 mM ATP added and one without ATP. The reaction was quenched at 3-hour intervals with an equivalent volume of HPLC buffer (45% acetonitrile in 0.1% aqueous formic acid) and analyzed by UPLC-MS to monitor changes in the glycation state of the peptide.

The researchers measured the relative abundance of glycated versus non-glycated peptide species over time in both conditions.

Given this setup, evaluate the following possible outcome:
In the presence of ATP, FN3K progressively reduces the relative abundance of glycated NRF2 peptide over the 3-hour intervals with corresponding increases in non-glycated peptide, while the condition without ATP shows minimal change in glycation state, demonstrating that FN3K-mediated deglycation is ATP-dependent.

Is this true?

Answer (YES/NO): YES